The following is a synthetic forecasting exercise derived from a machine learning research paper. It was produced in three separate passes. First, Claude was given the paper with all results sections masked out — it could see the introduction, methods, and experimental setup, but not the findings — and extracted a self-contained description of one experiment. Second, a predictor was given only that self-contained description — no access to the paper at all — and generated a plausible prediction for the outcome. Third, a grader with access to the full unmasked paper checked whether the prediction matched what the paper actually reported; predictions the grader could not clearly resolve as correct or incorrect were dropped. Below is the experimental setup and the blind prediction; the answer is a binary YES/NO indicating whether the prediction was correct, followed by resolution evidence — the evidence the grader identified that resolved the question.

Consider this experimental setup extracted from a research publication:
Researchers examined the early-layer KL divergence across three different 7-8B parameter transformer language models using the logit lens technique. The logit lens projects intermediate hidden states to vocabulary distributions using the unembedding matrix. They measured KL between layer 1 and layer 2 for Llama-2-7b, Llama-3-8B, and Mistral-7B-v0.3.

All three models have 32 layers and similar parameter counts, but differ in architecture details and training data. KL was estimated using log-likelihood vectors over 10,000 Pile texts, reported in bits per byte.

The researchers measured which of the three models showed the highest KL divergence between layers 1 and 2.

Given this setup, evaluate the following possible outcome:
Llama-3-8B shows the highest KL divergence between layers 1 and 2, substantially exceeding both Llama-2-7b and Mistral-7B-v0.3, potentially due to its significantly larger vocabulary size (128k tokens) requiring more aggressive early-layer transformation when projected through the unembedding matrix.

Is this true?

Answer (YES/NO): YES